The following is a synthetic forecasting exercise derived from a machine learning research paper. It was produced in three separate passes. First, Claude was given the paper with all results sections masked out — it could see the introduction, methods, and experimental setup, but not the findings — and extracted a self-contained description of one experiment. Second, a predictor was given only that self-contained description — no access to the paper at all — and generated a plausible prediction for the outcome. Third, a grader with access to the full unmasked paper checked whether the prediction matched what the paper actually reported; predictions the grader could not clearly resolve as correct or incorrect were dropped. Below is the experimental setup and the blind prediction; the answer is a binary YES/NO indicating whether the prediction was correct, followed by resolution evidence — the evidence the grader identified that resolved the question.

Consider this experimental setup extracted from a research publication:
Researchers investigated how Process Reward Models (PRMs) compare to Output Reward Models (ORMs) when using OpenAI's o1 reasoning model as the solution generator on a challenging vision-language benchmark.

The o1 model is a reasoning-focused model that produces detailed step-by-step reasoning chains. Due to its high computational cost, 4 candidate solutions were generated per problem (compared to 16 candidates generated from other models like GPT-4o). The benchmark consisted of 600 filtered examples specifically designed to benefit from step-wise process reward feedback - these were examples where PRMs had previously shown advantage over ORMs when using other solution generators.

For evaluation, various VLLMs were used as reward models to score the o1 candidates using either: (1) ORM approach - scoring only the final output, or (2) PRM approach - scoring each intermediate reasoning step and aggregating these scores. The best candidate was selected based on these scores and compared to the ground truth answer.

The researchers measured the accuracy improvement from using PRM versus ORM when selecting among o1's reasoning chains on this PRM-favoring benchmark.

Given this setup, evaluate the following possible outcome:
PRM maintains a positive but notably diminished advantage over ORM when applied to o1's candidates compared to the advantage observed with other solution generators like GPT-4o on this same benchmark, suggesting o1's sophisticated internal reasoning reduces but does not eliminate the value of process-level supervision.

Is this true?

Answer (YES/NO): NO